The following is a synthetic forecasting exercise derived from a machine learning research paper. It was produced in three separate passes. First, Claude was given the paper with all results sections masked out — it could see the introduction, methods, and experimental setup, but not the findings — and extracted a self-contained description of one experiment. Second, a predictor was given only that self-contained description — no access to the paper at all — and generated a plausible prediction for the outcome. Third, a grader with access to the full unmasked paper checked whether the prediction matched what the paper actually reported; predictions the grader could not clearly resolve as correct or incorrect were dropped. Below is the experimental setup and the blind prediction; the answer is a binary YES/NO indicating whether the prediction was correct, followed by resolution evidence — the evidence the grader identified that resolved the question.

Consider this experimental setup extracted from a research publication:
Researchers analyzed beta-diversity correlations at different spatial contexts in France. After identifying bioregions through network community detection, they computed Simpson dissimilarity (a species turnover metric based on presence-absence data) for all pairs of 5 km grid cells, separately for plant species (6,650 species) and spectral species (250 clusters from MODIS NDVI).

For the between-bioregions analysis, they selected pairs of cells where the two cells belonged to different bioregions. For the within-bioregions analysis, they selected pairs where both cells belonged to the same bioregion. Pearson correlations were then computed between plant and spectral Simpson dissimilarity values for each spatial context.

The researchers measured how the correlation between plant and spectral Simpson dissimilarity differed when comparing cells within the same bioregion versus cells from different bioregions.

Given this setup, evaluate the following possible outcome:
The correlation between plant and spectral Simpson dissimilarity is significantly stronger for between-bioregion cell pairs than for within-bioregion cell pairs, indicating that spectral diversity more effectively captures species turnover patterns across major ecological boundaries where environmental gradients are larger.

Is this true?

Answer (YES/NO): NO